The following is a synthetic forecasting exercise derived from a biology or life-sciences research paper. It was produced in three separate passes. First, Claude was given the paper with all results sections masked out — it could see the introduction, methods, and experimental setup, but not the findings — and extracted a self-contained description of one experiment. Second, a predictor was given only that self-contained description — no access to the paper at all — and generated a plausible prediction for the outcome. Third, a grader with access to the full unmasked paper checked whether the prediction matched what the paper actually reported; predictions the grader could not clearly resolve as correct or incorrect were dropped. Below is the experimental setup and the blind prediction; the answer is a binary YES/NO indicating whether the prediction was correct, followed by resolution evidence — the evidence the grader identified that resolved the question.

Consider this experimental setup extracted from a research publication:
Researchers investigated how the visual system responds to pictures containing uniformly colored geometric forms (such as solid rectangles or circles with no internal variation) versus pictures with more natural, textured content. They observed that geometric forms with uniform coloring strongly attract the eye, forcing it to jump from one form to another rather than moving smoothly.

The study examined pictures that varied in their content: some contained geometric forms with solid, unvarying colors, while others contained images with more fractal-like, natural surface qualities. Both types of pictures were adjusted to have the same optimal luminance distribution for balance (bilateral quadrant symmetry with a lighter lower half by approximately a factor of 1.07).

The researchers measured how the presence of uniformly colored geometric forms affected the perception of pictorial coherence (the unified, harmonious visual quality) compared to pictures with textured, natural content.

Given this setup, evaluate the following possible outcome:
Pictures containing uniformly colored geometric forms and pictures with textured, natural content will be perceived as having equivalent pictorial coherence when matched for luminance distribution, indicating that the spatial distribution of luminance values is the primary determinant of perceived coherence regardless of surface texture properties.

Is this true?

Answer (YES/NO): NO